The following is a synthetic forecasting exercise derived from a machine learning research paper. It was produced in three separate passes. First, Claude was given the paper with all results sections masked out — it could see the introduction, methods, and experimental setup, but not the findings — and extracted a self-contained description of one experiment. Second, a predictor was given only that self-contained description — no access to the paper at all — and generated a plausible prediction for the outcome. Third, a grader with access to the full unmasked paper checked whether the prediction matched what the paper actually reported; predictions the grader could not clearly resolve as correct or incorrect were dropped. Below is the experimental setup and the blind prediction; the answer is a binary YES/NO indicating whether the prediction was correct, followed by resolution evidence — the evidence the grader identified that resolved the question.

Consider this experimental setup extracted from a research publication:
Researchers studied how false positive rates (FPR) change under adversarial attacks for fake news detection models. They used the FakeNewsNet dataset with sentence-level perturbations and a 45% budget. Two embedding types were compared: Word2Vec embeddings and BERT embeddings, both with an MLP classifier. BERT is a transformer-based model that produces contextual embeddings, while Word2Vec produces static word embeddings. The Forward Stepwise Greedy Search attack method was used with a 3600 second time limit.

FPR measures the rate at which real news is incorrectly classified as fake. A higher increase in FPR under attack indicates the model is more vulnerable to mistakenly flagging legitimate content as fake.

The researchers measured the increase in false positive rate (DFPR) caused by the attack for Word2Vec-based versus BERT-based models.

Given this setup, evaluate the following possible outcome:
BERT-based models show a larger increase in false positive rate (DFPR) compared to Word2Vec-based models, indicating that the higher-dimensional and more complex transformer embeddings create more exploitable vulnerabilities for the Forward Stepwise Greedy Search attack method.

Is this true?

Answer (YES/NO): NO